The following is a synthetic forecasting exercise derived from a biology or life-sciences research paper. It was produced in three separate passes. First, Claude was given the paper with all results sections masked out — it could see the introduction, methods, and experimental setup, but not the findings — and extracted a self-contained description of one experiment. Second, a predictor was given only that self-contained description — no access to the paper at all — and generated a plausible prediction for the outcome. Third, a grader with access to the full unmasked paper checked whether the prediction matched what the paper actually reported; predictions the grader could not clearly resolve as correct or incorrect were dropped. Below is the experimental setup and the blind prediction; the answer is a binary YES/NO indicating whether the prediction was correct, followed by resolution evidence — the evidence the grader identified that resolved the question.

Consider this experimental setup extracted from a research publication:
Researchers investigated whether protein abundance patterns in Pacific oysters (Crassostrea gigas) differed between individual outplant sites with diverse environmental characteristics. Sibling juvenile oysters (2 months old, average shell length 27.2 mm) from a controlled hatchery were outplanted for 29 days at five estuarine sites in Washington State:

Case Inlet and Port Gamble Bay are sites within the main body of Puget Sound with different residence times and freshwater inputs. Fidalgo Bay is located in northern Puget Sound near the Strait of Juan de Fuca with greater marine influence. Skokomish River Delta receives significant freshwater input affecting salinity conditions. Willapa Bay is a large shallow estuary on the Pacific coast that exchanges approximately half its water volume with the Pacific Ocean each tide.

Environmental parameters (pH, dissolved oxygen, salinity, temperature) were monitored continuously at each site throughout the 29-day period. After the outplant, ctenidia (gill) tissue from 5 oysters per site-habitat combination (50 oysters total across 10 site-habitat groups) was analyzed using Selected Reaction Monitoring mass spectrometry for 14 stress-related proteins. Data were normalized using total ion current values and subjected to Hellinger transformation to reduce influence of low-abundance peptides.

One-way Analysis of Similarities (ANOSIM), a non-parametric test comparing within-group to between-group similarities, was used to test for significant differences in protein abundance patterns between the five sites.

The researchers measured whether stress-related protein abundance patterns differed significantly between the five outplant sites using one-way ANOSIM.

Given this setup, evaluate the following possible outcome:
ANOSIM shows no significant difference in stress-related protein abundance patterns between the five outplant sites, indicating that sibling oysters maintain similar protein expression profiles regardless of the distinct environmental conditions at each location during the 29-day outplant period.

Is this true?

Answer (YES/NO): YES